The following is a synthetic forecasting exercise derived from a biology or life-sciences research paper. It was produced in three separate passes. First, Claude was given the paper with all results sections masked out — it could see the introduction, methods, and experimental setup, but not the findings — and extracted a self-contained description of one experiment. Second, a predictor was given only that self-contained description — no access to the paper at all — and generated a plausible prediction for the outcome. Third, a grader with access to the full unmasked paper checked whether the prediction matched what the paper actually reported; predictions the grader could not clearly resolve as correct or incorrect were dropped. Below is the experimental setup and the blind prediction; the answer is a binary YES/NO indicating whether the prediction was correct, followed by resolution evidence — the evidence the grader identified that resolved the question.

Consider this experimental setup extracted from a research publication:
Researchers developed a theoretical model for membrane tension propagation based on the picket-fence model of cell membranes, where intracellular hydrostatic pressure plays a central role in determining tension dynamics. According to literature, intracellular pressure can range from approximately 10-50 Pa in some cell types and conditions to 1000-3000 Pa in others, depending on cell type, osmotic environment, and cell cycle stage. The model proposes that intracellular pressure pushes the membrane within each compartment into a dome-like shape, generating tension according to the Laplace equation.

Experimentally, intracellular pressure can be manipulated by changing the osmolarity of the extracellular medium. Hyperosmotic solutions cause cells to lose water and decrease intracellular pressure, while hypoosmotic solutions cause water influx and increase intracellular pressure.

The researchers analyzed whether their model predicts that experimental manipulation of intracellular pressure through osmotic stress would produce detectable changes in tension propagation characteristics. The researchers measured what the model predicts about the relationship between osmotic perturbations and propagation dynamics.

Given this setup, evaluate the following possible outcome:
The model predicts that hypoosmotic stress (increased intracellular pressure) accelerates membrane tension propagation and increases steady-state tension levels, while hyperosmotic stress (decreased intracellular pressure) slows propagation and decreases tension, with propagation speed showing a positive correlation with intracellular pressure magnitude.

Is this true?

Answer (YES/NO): YES